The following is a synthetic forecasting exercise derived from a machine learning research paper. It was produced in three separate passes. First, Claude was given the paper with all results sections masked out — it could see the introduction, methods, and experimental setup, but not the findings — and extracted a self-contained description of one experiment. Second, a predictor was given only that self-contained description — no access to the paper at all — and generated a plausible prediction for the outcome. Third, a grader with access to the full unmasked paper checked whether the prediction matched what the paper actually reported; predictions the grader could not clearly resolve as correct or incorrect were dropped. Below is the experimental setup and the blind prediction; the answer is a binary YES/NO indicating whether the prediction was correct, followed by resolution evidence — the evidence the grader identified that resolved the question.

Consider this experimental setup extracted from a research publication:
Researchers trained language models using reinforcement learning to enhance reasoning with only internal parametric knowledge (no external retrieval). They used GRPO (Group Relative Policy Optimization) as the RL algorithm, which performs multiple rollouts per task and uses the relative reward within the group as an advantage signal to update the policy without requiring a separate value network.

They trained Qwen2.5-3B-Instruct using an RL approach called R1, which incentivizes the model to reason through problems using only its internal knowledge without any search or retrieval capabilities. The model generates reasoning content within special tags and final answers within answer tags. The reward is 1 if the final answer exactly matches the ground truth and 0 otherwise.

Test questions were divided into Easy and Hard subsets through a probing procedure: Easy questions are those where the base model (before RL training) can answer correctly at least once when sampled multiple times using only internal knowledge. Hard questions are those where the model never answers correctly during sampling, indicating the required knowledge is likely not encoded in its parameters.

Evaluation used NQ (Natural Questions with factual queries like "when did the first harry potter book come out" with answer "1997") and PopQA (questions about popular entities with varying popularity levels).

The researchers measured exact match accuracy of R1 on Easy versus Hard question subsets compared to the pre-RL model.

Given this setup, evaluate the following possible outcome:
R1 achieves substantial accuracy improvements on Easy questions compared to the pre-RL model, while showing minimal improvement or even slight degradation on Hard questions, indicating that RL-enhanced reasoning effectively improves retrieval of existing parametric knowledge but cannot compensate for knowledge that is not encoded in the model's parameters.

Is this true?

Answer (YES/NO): YES